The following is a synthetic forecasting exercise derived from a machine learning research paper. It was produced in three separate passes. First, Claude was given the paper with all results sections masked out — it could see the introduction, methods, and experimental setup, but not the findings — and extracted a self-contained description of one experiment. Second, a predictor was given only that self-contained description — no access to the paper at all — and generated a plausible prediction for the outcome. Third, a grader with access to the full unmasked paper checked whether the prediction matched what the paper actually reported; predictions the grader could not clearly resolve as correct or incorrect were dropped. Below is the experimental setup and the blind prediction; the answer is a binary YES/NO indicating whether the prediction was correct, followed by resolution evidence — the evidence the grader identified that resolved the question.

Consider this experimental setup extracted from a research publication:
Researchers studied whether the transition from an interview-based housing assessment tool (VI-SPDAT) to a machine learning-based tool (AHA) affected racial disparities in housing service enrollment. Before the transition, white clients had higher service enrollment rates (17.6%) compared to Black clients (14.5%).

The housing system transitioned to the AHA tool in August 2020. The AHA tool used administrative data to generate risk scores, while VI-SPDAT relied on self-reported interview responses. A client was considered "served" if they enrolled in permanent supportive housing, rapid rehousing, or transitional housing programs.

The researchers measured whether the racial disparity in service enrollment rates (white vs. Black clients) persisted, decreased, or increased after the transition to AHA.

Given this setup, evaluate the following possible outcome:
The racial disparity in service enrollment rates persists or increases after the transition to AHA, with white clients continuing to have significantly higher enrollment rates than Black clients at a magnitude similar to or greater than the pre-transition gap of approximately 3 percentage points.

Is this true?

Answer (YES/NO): YES